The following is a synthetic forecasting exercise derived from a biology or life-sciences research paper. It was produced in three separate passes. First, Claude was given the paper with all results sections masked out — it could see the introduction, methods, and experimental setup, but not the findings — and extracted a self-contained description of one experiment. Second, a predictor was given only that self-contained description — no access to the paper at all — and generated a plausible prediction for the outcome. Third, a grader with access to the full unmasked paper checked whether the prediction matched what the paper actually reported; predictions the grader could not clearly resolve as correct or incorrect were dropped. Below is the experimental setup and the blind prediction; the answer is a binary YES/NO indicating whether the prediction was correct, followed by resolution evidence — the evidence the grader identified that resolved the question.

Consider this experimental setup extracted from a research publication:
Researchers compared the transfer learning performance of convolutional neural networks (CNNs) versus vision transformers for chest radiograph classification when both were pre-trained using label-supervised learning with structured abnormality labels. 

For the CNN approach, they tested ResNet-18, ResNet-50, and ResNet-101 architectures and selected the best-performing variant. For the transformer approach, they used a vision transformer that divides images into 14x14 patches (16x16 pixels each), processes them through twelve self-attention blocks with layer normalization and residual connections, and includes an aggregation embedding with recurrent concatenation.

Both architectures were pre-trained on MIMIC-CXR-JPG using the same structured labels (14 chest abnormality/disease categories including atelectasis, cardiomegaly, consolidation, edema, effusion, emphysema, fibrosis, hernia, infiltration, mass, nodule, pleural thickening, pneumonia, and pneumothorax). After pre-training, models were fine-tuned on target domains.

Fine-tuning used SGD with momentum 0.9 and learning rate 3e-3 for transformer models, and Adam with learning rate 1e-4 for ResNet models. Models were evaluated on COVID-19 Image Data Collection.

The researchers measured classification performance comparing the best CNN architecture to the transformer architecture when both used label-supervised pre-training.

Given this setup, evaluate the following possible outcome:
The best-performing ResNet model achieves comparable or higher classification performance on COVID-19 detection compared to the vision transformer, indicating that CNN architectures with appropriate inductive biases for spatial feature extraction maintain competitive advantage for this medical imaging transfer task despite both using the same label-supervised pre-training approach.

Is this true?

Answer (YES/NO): NO